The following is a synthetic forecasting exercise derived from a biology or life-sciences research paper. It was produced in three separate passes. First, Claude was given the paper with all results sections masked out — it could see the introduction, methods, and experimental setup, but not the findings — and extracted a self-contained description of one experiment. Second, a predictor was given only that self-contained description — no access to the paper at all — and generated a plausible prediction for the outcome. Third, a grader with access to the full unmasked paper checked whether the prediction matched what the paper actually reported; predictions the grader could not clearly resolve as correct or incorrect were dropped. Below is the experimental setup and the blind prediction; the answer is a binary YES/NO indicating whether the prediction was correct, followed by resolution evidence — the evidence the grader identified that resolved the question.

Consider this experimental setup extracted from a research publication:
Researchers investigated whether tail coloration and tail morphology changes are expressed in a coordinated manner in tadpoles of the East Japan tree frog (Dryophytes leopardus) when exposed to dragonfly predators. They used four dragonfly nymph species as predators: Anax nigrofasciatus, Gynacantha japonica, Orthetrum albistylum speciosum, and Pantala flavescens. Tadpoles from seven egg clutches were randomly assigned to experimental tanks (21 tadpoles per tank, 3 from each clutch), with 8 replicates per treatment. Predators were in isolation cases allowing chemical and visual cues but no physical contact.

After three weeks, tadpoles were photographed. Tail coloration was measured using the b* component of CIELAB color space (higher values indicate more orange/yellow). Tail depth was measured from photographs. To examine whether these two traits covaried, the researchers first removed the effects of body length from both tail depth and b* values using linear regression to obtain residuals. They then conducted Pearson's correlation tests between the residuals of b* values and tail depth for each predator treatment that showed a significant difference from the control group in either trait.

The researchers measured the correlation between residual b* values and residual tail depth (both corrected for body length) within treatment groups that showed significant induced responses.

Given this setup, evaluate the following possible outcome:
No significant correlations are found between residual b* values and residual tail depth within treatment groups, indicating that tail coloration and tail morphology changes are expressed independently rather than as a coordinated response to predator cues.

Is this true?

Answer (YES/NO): NO